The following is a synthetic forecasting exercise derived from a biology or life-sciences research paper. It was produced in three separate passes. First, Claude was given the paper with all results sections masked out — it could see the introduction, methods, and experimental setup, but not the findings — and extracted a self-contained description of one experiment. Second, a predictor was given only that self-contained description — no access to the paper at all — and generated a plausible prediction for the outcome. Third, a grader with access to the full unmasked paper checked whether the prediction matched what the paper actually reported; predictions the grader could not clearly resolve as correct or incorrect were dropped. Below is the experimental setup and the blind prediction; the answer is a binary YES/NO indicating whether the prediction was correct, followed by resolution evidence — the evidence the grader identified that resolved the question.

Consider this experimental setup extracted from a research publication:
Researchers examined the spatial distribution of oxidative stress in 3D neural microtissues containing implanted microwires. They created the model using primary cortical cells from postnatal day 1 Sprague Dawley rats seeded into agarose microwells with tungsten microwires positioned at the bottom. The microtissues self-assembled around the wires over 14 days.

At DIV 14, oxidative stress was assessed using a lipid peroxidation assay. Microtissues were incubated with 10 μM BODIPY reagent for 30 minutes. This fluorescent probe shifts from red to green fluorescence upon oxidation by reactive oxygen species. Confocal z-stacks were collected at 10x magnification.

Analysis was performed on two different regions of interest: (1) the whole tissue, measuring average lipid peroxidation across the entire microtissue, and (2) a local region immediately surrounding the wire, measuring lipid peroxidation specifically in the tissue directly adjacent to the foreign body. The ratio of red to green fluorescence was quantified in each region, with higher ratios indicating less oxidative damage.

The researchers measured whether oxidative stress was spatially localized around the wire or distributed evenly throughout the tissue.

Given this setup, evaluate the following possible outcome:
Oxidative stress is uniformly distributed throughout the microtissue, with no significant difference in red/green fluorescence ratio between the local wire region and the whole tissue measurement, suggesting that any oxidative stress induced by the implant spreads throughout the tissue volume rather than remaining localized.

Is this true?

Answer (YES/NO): NO